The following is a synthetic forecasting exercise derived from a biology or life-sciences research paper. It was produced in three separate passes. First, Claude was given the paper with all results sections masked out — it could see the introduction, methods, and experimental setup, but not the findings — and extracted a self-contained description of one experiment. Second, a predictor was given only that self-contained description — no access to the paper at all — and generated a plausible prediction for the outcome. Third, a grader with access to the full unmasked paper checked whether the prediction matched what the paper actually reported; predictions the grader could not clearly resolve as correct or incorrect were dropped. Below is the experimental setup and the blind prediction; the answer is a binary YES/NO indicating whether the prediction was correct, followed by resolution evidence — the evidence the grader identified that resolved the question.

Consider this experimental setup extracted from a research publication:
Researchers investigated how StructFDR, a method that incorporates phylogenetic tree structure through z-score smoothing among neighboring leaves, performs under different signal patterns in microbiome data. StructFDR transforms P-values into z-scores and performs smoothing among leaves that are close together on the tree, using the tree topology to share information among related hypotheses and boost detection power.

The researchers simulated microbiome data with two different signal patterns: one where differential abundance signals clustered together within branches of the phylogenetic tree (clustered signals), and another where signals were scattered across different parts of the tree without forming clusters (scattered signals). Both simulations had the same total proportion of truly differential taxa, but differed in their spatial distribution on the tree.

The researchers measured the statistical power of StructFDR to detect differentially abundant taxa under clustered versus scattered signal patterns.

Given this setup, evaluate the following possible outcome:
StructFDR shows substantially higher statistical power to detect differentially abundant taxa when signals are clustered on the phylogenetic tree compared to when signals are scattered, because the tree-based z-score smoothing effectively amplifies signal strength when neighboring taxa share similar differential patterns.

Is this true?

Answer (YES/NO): YES